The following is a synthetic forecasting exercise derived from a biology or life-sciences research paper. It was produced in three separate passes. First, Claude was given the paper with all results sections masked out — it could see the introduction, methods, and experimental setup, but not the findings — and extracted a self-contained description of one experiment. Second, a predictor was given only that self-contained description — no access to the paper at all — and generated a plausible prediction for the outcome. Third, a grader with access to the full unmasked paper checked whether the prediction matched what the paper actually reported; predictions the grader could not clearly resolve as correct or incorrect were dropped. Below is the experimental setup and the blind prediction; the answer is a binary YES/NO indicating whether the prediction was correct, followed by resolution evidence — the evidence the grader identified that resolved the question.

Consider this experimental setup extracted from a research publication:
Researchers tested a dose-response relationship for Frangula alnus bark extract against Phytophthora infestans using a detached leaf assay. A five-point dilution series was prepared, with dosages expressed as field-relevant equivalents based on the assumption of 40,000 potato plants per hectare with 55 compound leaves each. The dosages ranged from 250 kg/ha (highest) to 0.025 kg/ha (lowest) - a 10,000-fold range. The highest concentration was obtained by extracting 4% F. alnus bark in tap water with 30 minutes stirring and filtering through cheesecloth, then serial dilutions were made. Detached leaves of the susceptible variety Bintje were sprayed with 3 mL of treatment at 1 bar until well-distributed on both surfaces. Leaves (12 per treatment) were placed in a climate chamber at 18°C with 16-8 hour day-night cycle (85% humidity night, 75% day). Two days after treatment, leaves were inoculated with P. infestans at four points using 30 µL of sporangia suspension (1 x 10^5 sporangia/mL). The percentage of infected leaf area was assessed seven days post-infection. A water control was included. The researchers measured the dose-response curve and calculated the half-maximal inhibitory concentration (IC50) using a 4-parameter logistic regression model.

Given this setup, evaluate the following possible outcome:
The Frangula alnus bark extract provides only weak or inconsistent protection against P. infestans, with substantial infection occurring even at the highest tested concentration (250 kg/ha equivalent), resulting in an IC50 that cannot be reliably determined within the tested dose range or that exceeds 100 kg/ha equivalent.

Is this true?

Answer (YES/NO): NO